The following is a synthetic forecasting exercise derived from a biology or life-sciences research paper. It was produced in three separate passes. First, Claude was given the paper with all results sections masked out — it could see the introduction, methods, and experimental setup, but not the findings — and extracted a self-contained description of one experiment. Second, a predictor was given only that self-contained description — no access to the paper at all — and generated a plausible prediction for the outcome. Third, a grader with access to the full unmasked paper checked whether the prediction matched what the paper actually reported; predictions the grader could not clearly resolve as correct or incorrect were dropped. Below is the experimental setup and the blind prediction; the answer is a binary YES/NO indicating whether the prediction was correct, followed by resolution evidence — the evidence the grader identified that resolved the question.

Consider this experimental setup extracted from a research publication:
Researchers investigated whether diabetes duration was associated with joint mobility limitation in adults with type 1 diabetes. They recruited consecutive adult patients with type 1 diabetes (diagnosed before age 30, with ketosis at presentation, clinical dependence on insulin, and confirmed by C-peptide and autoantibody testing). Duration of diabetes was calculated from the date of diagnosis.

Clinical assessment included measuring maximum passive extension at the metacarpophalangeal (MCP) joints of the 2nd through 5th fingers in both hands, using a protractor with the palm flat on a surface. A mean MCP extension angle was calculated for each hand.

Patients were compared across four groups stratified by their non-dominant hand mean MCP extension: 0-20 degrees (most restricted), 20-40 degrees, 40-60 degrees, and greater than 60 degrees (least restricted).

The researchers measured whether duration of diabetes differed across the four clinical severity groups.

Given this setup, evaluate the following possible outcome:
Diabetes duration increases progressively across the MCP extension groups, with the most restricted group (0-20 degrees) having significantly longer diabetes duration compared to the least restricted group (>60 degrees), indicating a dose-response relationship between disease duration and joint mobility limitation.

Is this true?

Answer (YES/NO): YES